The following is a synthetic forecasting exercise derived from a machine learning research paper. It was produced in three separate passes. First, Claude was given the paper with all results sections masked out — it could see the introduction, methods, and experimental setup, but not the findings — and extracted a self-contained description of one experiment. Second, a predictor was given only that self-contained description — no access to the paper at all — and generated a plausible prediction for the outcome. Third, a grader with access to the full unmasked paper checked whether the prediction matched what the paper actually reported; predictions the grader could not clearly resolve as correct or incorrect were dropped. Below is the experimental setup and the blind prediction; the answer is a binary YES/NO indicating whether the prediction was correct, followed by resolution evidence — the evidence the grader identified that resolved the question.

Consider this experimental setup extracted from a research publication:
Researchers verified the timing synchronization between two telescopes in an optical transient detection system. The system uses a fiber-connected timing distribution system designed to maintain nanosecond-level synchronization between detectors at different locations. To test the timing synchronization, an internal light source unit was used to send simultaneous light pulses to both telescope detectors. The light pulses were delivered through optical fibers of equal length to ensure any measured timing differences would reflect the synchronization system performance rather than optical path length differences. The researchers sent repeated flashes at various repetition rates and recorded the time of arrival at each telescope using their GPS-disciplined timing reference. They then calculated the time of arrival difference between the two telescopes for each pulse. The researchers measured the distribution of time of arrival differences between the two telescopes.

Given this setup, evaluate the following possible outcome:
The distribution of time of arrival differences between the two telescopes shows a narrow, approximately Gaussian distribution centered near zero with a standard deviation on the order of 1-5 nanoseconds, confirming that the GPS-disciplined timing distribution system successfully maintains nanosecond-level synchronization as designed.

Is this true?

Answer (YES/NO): YES